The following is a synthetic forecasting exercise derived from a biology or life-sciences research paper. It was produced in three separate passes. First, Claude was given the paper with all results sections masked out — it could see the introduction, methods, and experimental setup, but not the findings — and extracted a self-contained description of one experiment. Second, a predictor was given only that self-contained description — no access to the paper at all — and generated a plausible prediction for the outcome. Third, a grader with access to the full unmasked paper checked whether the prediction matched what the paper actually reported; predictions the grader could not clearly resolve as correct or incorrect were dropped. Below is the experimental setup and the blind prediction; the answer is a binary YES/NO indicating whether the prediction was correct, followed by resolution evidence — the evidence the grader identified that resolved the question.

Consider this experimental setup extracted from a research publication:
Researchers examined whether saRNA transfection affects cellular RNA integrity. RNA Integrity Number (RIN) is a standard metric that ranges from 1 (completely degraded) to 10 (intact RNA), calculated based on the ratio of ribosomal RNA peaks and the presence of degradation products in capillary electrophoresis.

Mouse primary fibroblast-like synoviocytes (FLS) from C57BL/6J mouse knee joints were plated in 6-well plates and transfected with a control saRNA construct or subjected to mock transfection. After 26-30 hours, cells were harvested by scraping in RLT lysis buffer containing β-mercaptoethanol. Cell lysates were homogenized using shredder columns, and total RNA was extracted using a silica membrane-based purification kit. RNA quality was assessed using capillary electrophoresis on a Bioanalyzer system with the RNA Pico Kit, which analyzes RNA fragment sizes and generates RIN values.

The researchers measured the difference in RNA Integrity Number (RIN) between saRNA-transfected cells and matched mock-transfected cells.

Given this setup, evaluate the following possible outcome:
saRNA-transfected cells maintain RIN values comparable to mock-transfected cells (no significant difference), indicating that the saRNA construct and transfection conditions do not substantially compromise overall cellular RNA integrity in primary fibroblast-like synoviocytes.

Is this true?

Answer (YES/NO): NO